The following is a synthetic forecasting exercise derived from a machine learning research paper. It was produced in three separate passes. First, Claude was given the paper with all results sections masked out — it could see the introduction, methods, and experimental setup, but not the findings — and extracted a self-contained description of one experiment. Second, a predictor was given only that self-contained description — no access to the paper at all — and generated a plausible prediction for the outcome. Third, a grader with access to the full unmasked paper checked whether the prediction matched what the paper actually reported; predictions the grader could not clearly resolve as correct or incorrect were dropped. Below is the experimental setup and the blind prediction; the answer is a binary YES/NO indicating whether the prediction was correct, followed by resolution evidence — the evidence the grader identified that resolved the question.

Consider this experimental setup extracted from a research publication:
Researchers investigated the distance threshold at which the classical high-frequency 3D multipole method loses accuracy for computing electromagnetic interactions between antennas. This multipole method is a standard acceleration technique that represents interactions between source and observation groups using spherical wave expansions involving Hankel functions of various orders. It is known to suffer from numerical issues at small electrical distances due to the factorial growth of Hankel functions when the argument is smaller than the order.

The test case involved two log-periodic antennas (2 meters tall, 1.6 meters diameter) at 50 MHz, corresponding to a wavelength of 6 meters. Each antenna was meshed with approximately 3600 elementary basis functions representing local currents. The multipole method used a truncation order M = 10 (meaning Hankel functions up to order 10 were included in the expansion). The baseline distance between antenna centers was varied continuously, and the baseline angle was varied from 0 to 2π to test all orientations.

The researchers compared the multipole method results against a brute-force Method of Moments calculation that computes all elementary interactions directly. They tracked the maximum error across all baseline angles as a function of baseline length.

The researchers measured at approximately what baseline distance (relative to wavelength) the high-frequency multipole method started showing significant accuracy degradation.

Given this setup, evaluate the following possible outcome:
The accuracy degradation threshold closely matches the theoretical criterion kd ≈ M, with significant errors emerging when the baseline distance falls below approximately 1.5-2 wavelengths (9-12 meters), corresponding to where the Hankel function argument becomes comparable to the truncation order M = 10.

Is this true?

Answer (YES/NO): NO